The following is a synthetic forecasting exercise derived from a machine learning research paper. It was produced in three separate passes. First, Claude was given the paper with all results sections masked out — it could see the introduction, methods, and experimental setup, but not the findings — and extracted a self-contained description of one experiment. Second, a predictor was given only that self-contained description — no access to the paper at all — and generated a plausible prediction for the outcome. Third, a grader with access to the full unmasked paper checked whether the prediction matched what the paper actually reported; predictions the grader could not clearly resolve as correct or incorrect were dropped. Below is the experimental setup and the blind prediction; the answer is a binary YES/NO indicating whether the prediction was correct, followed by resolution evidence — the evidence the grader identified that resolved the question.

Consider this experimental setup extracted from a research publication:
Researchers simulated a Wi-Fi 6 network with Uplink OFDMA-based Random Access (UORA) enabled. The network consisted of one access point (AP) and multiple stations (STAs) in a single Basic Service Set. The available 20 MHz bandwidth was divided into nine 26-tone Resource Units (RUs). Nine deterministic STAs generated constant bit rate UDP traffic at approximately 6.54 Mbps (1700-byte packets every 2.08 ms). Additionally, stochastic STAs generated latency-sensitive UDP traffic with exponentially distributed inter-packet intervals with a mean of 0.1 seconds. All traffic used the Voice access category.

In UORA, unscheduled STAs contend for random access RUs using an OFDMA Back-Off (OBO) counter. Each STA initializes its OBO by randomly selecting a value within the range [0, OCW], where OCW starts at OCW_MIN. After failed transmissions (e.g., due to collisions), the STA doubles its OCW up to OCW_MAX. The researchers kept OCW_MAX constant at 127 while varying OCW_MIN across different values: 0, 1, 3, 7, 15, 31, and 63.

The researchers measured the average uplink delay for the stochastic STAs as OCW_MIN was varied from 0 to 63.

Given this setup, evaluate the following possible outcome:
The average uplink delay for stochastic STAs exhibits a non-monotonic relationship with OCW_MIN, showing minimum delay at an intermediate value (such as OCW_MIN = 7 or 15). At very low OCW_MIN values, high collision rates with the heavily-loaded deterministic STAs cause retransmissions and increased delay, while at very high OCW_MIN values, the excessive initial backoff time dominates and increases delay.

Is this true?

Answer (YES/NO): YES